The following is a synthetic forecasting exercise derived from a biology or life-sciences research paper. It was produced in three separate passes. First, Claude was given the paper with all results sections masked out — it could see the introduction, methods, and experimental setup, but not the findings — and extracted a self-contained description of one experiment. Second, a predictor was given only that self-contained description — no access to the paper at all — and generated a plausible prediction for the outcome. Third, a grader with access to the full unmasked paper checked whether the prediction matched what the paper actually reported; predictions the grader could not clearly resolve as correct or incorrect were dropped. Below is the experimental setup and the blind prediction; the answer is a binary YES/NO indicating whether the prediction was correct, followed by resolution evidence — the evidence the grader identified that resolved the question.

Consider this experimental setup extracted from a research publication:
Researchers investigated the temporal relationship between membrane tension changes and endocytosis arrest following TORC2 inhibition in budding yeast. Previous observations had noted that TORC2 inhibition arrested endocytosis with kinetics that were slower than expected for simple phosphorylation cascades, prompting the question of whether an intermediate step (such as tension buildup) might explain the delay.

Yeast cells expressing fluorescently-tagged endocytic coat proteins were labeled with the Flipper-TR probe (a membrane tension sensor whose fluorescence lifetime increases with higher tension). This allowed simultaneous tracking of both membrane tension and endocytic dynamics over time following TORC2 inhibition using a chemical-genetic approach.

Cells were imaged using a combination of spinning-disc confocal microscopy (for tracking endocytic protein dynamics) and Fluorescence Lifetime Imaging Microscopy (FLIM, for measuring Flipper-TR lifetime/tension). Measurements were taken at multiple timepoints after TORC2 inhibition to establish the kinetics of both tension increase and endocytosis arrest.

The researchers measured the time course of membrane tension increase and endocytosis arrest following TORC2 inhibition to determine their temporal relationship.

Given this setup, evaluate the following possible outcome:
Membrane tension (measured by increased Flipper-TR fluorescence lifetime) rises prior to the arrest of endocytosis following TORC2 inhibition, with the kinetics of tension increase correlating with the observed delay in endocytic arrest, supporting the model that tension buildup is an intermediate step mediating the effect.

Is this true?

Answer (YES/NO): NO